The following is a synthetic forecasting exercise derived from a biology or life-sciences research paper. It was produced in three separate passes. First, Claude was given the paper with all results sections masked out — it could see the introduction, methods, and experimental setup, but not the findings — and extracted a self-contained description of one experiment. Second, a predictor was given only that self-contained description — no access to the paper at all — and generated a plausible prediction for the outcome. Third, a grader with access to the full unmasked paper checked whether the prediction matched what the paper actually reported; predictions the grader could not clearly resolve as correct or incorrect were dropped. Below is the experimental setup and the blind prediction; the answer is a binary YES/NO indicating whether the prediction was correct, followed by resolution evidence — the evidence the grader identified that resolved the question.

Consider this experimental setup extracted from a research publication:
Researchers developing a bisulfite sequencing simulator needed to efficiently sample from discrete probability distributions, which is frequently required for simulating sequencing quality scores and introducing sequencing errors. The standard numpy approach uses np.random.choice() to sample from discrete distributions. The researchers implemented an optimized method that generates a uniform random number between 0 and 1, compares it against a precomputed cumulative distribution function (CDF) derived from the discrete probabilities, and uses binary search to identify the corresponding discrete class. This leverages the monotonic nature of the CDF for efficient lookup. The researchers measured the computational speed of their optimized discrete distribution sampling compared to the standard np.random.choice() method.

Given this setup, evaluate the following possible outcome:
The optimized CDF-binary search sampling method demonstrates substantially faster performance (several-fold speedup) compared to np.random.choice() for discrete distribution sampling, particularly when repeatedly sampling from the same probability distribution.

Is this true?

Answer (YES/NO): YES